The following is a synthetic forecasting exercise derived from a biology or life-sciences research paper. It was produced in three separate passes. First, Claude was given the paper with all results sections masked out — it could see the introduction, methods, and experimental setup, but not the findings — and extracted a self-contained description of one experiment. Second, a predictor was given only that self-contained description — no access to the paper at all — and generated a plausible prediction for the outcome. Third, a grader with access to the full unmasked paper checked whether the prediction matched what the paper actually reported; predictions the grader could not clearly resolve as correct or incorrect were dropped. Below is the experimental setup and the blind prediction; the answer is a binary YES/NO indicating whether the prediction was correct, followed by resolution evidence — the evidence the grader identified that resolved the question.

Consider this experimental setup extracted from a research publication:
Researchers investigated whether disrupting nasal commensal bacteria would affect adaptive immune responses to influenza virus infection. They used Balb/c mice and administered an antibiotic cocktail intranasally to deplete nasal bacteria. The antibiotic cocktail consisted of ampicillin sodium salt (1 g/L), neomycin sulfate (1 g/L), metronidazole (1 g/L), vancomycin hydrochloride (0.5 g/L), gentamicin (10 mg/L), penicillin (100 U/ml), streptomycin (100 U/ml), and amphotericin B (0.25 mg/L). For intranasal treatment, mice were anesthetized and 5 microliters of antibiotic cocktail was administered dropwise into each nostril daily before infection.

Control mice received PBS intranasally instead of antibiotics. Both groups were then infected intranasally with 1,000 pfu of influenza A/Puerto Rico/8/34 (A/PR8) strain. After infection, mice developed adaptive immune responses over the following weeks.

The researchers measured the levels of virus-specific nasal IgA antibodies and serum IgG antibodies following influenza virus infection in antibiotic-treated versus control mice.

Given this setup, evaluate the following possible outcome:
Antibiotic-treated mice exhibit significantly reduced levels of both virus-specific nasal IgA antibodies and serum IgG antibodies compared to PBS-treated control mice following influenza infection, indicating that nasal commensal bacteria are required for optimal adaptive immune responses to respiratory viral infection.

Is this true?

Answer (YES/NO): NO